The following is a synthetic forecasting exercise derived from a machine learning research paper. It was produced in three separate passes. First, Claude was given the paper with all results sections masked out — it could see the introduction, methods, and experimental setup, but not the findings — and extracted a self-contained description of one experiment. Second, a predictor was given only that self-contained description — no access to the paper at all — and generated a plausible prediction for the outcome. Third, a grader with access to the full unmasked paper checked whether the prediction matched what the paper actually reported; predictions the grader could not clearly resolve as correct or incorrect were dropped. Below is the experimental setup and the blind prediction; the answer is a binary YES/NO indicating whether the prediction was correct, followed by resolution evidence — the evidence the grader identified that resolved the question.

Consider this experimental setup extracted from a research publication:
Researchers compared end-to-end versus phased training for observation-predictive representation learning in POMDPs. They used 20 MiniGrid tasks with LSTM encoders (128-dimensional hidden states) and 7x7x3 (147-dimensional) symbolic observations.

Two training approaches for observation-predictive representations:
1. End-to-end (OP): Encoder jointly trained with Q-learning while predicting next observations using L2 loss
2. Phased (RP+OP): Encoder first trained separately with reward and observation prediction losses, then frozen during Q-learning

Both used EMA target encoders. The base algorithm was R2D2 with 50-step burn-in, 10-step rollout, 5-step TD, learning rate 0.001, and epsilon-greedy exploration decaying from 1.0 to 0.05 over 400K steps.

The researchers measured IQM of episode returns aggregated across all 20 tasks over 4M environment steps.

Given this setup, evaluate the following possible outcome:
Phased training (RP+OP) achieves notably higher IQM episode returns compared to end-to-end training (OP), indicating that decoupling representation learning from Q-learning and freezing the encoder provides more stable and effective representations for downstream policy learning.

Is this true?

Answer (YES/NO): NO